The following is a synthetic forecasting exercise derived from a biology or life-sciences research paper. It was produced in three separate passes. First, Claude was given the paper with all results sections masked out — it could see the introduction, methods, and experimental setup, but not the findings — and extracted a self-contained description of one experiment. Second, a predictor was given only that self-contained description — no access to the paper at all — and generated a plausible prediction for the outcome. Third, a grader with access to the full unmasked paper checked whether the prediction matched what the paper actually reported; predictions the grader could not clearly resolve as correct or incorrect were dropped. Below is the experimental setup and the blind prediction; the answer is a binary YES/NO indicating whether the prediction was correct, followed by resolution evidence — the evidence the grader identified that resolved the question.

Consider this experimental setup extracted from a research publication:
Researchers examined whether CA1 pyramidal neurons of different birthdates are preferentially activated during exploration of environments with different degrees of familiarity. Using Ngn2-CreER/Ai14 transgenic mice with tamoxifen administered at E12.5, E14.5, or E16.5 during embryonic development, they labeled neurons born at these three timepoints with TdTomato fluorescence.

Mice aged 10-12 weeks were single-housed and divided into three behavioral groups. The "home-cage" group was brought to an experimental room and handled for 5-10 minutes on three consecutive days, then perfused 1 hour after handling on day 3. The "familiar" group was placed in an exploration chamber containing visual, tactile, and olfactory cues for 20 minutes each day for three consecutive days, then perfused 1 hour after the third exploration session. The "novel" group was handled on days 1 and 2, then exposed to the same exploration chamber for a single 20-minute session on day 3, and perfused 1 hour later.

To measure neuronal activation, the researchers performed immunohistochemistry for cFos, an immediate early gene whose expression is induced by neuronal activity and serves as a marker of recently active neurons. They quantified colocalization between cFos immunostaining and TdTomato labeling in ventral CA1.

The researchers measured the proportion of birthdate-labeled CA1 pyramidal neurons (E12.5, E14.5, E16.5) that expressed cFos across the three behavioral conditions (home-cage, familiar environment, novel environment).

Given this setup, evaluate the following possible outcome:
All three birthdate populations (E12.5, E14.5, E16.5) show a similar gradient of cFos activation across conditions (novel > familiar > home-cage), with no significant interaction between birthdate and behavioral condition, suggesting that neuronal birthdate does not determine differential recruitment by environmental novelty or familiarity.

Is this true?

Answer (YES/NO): NO